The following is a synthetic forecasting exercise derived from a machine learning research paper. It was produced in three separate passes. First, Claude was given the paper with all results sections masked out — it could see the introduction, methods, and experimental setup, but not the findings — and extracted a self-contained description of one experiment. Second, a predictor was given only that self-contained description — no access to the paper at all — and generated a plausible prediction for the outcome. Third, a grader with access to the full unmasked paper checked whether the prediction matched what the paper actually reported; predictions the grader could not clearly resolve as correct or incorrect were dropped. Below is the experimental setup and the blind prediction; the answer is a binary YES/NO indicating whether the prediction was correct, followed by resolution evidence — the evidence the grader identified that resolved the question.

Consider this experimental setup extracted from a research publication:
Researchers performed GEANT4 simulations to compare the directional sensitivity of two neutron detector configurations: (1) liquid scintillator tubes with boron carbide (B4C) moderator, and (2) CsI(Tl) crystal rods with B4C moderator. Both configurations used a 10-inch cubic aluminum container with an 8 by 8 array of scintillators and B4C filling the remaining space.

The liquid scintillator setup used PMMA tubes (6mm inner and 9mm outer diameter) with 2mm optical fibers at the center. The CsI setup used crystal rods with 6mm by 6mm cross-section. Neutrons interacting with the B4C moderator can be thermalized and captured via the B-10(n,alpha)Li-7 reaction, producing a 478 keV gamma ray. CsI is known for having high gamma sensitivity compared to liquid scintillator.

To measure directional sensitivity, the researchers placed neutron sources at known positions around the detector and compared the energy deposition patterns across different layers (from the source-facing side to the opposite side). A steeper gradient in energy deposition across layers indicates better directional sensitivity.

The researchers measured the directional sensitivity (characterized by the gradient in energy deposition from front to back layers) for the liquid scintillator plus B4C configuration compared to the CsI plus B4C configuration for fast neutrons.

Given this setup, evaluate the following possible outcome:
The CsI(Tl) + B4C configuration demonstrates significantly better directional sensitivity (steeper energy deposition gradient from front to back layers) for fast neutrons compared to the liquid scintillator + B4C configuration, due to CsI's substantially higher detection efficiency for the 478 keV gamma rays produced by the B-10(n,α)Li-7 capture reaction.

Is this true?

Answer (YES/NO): NO